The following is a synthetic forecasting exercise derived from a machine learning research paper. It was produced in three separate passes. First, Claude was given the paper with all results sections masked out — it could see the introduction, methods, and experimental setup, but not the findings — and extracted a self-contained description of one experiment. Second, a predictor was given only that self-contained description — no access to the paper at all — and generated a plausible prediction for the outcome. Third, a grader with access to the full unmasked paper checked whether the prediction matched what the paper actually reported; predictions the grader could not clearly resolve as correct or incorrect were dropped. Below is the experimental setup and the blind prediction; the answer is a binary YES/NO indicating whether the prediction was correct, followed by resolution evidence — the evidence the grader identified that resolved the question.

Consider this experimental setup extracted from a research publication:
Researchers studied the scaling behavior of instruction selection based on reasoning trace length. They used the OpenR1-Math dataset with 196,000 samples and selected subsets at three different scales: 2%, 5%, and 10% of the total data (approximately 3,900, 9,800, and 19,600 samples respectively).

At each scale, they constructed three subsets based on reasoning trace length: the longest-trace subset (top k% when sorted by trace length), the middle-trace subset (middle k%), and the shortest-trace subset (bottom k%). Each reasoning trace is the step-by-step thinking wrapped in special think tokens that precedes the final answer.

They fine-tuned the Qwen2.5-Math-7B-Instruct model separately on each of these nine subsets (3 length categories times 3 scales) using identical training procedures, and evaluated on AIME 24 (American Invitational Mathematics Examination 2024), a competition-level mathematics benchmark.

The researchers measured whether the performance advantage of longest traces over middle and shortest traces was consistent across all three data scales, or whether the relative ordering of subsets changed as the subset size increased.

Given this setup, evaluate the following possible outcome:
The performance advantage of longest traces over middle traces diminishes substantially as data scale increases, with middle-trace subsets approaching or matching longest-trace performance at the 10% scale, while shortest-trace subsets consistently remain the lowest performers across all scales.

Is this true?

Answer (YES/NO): NO